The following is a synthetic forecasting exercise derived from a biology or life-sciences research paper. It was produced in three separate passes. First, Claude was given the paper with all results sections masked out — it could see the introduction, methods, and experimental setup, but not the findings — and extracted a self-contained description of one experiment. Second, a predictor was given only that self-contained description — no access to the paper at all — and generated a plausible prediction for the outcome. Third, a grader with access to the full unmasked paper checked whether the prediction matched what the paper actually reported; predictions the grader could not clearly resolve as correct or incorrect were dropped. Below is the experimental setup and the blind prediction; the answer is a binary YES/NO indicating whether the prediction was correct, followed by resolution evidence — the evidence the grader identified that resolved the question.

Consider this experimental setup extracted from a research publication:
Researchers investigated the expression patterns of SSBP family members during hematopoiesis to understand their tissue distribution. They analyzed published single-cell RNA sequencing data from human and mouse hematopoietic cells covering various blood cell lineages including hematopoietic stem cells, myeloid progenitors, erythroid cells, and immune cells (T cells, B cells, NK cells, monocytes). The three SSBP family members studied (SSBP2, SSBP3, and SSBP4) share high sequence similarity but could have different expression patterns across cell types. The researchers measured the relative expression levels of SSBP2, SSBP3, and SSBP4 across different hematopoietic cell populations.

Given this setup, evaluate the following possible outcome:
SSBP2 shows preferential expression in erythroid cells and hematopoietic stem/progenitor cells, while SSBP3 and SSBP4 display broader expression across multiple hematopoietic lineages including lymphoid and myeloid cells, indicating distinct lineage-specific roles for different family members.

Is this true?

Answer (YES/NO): NO